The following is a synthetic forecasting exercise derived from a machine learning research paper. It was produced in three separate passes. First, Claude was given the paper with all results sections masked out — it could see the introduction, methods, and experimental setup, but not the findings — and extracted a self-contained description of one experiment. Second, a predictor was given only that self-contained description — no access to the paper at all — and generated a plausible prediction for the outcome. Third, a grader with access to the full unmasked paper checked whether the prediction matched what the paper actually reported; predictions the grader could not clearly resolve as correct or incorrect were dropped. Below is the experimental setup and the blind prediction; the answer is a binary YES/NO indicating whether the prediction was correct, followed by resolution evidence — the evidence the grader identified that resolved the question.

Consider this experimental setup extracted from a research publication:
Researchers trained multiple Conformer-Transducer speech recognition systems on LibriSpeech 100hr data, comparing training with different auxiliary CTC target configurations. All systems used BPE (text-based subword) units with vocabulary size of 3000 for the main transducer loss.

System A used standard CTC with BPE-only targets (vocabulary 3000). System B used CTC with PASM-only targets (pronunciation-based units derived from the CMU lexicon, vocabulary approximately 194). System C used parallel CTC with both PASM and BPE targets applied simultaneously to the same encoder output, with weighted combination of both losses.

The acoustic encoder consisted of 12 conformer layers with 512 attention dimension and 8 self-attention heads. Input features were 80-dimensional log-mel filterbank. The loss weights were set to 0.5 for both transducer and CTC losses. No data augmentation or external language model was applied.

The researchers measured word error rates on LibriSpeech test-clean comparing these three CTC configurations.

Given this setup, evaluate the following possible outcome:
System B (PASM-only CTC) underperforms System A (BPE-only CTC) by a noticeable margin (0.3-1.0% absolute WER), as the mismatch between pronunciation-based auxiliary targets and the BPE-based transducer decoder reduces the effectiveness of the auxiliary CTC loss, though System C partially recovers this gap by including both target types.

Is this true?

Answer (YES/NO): NO